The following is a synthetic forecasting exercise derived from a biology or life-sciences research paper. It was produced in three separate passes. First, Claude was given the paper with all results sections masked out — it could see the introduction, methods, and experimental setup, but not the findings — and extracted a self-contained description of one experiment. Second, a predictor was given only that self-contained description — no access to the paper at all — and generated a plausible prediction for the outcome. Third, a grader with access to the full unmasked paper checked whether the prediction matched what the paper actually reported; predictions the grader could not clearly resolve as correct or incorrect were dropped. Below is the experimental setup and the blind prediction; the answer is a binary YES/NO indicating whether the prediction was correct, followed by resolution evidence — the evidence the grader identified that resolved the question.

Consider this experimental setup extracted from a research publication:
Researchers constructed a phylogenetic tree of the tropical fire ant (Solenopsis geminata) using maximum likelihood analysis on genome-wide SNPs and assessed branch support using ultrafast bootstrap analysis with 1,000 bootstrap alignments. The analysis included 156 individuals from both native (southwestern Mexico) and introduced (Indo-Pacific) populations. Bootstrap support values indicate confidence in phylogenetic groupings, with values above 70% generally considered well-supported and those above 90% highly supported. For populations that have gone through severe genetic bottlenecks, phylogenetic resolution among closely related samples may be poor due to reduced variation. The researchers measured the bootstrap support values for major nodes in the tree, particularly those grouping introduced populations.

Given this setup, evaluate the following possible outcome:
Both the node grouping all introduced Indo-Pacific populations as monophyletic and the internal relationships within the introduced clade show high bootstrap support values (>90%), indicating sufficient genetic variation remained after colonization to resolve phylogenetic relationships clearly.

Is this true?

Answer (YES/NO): NO